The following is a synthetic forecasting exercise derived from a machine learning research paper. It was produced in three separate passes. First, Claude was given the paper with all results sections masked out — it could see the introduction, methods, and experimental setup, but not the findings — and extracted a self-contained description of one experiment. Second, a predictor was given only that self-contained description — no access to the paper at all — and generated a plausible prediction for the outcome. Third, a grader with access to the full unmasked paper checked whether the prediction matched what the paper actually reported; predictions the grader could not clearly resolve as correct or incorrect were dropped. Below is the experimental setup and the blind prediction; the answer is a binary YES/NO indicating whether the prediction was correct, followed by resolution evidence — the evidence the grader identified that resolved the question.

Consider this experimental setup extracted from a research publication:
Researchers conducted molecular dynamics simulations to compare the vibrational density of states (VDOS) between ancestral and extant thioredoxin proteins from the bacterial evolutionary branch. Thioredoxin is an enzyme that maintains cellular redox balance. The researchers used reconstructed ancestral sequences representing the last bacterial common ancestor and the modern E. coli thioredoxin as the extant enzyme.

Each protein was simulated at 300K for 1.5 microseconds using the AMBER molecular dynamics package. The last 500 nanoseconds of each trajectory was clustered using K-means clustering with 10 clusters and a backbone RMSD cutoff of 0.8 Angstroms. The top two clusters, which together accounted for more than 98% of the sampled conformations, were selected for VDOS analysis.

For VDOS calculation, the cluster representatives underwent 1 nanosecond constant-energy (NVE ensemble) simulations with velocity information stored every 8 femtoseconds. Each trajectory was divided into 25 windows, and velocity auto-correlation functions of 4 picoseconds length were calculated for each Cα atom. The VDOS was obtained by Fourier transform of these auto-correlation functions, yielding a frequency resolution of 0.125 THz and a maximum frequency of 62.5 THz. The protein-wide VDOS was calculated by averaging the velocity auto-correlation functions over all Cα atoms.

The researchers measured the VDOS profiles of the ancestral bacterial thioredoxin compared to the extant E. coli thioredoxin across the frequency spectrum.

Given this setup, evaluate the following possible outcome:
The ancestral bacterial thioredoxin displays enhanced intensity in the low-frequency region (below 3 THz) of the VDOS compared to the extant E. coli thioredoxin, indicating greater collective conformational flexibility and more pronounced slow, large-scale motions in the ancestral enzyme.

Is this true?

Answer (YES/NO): NO